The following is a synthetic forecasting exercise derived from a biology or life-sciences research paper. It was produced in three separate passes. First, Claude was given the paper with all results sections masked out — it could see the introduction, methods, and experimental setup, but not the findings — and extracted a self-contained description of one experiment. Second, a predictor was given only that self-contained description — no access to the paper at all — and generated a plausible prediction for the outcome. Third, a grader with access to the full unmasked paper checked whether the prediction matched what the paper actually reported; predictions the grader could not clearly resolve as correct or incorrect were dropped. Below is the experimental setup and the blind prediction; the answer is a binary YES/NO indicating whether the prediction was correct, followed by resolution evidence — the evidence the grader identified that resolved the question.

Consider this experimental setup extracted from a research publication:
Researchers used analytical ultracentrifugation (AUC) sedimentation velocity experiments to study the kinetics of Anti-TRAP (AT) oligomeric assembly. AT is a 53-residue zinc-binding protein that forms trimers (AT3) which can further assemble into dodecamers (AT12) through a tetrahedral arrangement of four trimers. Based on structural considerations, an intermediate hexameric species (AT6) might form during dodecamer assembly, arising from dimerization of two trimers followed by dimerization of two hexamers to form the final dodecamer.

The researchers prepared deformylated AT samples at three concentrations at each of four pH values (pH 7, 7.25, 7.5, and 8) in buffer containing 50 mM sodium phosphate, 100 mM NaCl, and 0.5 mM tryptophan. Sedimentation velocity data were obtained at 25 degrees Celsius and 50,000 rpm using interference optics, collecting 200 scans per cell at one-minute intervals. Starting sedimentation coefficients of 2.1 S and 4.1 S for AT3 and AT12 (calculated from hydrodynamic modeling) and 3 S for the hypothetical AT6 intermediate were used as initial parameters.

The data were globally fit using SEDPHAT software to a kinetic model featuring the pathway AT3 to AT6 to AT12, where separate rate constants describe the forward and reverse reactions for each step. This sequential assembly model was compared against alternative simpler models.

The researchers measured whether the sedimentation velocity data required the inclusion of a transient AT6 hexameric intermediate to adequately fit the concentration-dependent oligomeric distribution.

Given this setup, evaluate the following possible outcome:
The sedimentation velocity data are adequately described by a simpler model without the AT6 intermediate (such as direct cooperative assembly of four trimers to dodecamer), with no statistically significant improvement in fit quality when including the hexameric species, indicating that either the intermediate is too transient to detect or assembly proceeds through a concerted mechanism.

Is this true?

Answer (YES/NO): NO